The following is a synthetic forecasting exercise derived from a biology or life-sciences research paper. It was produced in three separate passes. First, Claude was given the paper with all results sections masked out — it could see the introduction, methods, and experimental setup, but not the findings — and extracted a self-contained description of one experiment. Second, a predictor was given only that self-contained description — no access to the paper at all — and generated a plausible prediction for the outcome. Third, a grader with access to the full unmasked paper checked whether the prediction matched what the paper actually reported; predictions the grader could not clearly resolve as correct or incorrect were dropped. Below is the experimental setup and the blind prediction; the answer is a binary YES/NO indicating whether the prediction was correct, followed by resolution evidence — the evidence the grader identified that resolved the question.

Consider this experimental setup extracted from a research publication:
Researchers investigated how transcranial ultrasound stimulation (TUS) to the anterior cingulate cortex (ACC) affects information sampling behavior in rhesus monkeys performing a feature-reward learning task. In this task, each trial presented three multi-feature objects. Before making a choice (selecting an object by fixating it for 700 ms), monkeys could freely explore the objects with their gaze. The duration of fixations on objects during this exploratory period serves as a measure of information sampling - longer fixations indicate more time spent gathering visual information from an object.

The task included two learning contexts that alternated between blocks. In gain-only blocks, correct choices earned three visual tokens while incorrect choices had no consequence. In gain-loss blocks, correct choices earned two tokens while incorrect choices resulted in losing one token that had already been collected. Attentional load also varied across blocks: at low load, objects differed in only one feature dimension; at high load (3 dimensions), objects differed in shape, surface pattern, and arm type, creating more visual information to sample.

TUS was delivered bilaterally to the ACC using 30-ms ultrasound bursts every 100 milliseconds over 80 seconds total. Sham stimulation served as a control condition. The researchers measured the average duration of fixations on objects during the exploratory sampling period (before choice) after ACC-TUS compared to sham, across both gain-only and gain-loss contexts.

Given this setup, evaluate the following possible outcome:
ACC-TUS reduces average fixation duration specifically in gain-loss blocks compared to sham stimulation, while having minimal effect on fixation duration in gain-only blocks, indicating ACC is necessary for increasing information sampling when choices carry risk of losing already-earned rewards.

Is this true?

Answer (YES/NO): NO